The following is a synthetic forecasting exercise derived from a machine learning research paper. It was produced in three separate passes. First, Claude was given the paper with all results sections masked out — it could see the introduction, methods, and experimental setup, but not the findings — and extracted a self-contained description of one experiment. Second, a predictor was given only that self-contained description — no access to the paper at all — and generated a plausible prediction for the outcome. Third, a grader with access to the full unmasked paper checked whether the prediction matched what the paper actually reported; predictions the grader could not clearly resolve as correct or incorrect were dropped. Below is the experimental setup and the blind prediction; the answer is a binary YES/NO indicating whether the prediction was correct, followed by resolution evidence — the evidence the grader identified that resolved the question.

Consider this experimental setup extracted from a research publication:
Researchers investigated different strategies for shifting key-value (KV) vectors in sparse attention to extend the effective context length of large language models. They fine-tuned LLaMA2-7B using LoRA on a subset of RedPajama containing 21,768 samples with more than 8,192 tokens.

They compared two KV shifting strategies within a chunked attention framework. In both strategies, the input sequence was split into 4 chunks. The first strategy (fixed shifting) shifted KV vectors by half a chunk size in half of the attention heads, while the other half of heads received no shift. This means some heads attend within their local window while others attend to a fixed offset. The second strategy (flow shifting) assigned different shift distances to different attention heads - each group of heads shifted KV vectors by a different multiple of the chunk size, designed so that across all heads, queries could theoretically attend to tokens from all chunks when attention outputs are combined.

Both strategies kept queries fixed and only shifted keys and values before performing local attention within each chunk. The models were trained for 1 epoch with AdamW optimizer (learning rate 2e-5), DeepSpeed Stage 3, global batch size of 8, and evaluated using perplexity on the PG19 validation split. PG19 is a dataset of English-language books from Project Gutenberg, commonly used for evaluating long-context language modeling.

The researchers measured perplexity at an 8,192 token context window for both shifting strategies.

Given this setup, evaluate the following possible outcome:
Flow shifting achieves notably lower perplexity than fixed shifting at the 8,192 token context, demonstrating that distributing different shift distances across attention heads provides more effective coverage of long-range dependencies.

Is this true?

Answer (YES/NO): NO